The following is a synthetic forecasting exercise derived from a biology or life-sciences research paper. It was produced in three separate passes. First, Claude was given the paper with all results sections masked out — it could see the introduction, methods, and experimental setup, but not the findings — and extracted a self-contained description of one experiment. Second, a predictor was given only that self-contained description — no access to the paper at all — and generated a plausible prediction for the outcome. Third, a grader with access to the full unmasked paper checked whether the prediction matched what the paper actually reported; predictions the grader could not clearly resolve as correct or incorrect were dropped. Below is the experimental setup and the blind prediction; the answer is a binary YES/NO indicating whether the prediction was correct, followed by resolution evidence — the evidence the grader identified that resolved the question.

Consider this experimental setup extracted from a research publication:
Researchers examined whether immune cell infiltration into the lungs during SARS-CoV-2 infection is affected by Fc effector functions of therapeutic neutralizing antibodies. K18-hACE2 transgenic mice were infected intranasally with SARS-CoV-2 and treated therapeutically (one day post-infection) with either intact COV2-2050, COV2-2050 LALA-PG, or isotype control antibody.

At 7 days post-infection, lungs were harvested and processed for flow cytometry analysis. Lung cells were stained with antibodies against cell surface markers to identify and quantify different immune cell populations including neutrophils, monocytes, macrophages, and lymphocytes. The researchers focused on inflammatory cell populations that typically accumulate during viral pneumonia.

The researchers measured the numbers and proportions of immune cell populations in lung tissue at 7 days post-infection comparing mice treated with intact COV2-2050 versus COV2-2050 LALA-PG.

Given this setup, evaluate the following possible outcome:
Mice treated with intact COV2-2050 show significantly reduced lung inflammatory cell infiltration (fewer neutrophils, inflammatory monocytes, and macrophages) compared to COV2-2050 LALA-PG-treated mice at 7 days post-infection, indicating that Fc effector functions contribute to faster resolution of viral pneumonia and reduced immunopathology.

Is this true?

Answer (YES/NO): NO